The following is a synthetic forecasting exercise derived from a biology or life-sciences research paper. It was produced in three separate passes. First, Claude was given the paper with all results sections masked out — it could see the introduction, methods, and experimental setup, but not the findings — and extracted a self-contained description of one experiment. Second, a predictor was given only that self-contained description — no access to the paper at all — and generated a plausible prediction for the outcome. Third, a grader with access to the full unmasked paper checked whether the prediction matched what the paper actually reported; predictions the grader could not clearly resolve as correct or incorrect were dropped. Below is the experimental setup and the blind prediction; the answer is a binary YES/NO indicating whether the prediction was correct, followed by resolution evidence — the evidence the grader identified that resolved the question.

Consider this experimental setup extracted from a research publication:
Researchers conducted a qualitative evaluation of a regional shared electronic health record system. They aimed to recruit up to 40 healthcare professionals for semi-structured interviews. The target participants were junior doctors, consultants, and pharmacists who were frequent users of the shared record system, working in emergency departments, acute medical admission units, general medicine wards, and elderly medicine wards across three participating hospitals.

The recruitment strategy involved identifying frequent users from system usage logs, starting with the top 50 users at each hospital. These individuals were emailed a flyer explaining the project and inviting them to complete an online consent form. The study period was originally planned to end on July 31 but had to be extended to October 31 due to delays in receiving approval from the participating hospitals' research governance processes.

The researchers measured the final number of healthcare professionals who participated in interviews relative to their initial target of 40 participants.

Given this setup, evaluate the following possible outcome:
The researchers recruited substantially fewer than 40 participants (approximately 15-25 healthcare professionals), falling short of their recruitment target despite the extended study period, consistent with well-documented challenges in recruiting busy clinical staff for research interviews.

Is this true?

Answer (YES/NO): YES